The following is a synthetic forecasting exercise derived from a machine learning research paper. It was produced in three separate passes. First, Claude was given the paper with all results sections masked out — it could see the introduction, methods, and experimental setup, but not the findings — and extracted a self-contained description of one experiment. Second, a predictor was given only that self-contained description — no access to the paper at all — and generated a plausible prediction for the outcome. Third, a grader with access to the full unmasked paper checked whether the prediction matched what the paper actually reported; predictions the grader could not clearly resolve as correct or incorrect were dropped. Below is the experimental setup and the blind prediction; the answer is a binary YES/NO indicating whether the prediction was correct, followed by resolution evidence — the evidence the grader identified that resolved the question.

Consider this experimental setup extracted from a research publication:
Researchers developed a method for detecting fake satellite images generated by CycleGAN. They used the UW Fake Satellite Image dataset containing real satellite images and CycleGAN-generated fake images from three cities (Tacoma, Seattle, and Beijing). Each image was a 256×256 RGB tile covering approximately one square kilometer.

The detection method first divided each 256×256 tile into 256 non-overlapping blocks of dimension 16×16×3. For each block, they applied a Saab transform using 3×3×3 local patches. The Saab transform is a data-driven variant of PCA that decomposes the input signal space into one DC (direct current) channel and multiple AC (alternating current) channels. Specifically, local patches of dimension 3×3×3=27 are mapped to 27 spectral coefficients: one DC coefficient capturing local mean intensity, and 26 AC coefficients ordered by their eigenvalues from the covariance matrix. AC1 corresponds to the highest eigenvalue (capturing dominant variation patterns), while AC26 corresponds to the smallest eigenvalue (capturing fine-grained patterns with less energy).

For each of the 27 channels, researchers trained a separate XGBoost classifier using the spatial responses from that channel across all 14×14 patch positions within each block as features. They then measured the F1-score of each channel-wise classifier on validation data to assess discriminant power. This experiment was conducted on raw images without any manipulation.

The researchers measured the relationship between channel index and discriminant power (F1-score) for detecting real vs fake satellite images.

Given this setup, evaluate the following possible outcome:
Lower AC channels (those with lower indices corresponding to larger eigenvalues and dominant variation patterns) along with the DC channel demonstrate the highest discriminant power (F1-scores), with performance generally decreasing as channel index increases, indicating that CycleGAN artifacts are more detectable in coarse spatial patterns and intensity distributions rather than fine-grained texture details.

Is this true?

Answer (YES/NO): NO